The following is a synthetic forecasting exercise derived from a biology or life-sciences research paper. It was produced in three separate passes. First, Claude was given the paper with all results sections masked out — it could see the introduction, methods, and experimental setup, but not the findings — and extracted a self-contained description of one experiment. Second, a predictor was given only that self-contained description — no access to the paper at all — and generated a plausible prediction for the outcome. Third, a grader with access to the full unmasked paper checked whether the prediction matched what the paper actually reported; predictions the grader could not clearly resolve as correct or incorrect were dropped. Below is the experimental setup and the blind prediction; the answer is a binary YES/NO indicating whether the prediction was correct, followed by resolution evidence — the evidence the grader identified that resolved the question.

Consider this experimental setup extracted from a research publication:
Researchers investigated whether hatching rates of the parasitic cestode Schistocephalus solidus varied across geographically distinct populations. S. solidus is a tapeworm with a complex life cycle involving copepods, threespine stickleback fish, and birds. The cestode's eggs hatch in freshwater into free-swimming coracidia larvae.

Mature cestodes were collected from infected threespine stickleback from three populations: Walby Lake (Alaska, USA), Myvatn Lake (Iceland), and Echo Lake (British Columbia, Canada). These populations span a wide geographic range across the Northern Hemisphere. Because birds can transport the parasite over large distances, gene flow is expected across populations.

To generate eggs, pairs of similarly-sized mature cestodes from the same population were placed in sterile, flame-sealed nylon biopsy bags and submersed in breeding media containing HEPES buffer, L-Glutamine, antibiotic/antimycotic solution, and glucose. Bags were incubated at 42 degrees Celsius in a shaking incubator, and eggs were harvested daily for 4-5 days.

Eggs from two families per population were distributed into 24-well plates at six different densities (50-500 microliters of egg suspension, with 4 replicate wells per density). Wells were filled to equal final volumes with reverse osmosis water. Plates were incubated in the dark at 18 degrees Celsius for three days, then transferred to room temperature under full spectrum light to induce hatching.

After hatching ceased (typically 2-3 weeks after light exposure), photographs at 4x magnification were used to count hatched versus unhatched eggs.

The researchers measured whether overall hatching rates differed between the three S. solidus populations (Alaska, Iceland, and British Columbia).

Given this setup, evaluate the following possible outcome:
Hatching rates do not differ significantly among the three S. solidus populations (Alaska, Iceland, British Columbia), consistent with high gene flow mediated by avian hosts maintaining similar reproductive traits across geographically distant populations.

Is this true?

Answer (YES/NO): YES